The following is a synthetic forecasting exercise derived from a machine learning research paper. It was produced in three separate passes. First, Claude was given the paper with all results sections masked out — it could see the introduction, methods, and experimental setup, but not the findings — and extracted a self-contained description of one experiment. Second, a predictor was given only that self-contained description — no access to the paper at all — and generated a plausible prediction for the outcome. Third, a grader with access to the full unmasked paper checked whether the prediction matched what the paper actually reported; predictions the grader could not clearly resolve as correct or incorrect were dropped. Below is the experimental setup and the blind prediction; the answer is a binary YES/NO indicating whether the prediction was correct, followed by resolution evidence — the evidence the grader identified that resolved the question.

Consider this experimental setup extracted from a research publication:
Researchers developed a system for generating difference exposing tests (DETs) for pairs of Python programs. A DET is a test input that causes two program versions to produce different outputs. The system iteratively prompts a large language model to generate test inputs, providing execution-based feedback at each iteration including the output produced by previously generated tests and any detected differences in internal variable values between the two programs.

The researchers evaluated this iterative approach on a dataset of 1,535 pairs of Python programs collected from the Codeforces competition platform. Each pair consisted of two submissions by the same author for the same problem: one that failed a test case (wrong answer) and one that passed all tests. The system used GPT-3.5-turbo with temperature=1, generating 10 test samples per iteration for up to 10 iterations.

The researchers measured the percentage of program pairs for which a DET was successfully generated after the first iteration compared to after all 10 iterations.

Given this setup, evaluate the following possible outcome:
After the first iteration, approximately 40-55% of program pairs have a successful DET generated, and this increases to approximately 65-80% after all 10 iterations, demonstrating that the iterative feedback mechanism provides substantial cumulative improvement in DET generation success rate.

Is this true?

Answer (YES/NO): NO